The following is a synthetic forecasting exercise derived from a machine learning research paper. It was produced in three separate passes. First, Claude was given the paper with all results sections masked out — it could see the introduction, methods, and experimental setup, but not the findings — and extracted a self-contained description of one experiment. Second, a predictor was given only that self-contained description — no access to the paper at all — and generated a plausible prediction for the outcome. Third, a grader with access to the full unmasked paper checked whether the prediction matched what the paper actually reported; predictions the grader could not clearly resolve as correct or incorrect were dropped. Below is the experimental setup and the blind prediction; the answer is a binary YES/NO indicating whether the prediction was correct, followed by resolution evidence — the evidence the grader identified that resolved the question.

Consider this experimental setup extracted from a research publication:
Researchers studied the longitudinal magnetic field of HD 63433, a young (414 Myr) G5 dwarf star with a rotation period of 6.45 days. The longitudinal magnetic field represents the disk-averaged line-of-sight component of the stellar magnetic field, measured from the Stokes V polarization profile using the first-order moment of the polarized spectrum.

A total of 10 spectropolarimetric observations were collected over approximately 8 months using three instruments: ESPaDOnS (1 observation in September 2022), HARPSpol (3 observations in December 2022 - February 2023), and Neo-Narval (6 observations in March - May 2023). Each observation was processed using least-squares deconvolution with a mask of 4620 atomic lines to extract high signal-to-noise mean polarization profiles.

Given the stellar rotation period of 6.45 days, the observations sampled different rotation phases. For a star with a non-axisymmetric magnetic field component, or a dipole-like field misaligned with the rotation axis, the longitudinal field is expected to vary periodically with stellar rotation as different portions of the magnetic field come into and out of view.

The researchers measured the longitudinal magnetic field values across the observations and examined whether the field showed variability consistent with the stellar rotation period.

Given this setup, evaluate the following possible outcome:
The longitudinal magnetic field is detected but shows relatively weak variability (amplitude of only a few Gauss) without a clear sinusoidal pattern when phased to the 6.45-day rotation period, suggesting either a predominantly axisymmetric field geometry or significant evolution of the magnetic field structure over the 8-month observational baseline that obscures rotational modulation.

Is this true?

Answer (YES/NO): NO